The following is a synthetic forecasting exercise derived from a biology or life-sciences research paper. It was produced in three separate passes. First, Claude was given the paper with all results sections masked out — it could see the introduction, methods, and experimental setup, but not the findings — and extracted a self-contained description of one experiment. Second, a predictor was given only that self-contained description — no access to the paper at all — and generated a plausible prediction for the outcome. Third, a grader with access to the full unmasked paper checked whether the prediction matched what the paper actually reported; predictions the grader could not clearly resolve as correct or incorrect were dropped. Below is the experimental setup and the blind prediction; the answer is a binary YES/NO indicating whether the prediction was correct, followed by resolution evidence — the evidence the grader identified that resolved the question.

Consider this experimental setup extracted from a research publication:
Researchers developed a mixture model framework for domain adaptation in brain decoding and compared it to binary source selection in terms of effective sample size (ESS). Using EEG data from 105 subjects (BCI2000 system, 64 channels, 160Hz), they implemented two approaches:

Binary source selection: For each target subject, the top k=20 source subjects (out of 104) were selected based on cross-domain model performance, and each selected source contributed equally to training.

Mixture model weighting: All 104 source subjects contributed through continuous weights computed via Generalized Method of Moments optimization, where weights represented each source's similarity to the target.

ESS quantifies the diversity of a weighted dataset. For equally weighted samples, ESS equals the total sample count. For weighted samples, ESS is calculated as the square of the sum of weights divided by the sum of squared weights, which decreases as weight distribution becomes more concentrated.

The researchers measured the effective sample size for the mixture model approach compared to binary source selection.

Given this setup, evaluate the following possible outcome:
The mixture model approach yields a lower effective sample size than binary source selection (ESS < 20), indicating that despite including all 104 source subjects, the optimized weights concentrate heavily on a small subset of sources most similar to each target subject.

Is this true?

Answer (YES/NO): YES